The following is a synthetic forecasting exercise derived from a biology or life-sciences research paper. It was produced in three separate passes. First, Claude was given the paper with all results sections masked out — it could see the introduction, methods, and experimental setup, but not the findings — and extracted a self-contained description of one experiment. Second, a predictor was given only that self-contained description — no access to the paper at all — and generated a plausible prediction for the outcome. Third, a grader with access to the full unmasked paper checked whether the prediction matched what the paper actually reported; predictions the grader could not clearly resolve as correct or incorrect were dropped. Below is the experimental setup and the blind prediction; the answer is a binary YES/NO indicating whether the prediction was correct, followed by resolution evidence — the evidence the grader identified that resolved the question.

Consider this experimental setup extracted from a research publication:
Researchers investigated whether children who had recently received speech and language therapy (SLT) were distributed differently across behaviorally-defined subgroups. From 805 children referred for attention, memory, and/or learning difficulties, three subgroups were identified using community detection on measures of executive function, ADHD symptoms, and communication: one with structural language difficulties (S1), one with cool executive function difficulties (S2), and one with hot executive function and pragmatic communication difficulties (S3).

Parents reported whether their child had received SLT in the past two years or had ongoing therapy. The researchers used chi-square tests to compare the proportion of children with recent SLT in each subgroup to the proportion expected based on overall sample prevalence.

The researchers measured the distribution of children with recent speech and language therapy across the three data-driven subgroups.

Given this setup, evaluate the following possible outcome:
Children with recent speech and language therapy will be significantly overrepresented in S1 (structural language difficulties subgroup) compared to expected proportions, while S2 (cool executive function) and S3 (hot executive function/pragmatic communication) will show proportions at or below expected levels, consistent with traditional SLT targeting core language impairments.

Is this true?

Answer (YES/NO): YES